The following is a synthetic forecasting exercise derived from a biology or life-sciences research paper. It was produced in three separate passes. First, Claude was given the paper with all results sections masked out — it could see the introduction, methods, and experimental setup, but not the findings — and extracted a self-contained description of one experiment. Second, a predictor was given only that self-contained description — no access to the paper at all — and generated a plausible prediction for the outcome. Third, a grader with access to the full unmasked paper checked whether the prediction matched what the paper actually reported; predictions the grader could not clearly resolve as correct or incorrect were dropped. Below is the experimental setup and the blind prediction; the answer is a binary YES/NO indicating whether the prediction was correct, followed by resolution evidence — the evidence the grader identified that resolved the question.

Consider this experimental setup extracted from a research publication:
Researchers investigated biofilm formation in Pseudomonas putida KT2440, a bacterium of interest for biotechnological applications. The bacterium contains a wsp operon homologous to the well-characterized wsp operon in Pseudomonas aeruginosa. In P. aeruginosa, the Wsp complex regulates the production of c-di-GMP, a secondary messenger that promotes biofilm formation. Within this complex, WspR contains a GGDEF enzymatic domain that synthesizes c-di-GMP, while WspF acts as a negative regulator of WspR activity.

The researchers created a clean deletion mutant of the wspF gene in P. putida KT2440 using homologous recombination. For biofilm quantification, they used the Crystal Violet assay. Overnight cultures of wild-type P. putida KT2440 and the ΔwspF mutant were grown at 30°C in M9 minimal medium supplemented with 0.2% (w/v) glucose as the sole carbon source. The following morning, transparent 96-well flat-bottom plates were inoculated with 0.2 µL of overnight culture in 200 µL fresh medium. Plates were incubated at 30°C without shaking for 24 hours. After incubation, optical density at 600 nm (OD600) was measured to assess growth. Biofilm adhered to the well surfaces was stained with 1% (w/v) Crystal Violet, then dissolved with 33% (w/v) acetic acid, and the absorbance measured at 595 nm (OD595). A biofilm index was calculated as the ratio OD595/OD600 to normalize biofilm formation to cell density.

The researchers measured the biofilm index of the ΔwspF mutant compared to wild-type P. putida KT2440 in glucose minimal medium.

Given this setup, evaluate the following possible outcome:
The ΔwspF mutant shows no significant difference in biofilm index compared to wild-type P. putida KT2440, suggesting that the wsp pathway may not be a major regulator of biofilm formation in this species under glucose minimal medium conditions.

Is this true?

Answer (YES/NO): NO